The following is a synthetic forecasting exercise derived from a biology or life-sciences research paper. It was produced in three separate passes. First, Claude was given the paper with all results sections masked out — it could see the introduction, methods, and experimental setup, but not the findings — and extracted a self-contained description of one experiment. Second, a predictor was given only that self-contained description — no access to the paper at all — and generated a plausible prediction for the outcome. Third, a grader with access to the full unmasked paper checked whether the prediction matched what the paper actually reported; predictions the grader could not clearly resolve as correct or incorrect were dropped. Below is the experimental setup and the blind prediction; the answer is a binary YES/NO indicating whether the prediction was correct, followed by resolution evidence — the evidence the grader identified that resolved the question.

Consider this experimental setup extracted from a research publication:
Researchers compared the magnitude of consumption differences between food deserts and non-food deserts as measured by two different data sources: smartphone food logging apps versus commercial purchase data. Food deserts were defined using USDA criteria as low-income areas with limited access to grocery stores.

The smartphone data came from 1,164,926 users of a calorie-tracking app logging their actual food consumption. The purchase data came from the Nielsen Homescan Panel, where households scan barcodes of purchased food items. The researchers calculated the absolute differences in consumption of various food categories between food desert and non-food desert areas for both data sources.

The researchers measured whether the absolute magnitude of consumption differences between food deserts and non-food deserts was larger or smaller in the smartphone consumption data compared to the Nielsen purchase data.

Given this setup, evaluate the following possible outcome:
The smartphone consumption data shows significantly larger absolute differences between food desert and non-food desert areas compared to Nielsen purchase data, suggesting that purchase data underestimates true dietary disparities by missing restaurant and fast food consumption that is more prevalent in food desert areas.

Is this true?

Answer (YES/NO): YES